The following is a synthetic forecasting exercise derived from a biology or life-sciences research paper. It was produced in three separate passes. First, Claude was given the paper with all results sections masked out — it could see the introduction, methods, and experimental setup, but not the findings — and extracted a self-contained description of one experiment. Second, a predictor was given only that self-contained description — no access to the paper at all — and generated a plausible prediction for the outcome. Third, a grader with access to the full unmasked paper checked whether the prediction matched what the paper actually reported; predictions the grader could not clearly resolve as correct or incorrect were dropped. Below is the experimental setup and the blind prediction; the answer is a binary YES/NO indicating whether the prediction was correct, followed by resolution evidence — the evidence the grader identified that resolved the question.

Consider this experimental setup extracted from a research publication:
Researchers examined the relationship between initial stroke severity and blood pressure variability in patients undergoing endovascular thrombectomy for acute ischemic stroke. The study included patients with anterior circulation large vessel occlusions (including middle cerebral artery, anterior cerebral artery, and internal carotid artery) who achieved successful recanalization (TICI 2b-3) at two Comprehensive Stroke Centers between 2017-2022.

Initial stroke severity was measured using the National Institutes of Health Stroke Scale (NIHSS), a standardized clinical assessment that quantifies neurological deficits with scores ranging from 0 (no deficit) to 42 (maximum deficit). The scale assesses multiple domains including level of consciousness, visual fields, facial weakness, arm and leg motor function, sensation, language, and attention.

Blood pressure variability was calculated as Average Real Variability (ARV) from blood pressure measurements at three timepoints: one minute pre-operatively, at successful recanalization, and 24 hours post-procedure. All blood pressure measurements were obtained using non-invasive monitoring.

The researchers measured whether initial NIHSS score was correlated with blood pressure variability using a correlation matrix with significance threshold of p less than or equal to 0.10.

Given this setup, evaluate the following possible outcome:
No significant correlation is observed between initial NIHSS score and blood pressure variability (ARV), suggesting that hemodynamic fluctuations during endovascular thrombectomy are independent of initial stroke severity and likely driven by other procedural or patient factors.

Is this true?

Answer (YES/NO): YES